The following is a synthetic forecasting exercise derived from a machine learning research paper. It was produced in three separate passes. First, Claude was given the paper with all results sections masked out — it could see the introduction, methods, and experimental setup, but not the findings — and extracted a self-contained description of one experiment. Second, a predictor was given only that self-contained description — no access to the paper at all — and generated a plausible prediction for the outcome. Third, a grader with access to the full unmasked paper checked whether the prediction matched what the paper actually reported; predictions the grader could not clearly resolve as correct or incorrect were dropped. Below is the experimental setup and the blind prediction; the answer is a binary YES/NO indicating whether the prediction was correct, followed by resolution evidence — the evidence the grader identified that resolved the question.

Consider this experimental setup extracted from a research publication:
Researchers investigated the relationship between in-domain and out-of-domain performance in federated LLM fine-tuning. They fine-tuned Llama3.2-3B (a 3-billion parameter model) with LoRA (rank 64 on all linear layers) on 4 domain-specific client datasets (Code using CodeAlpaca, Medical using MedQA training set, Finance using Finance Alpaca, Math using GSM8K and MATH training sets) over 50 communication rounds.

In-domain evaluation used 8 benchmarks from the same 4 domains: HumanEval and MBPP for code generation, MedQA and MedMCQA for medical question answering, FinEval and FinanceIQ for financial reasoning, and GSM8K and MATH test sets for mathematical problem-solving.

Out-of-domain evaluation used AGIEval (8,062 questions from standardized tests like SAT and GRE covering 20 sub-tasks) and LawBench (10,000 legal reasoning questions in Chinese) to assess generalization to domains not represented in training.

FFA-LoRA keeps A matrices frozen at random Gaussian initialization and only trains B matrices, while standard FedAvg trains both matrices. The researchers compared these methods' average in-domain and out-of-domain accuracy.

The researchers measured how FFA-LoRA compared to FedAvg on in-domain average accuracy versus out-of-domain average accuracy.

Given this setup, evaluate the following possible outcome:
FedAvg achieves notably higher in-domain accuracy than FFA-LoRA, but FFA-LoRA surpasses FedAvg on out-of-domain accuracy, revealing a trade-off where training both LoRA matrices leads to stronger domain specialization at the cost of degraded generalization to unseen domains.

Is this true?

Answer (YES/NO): YES